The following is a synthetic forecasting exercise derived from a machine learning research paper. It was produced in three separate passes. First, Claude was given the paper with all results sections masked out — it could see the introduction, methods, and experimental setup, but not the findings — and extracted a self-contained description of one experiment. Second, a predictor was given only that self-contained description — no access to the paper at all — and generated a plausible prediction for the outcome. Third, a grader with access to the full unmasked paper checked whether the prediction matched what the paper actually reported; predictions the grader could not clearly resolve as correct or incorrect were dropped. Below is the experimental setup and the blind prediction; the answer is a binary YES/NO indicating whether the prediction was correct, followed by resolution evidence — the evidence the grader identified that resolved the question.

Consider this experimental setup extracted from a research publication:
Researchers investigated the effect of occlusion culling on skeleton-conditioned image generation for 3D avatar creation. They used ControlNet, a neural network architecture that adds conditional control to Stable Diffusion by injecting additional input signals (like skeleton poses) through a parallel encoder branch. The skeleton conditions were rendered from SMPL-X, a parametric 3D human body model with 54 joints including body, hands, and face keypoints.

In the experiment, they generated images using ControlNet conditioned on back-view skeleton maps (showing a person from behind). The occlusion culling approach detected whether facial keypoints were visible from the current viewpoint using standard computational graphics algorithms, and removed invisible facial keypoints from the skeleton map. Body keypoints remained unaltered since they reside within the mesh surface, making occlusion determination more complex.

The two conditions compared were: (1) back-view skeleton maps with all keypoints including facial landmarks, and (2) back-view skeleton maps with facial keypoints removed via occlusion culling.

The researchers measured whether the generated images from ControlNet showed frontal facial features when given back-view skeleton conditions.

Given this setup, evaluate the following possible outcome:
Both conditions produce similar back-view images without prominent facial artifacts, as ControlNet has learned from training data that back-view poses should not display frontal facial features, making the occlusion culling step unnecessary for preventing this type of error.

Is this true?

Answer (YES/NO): NO